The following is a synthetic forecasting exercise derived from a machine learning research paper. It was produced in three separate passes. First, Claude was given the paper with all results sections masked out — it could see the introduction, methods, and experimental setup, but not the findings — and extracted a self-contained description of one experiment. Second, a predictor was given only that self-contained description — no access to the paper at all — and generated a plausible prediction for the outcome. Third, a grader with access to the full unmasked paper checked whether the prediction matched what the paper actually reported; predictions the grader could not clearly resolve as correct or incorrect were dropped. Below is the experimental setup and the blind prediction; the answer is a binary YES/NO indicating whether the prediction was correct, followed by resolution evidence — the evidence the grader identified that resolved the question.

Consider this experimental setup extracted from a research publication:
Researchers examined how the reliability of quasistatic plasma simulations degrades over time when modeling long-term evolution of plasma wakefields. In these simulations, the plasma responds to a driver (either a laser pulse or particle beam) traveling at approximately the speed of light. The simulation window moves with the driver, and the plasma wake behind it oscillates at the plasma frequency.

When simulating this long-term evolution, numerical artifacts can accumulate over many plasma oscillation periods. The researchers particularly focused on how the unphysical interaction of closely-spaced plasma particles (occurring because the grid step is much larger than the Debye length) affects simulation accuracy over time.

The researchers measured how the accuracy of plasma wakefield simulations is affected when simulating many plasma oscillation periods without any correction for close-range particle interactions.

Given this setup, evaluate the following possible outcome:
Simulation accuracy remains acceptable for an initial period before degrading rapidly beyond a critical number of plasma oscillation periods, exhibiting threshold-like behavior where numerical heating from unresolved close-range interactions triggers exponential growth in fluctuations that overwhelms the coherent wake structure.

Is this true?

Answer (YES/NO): NO